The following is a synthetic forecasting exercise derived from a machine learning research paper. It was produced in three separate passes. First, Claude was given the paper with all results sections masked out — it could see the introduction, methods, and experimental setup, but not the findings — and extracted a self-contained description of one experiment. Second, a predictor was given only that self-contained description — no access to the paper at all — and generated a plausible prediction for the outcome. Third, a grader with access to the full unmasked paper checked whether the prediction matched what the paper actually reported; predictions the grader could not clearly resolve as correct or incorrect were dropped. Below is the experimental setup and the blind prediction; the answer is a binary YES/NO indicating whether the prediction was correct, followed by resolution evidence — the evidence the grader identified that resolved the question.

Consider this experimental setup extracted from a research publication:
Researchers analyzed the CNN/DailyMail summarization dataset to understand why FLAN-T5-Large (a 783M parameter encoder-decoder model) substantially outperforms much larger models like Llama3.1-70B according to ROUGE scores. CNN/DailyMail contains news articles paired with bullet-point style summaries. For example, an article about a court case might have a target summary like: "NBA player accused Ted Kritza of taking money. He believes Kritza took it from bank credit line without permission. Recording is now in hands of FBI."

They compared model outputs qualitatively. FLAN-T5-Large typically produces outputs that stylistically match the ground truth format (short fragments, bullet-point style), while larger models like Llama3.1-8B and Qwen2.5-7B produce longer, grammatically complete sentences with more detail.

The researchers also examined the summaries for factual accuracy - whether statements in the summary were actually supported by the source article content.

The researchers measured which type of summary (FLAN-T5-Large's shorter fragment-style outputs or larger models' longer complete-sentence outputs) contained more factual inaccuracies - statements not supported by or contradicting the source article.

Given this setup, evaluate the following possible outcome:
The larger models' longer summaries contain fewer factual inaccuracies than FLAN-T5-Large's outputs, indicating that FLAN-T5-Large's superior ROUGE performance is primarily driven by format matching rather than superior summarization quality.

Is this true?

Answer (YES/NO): YES